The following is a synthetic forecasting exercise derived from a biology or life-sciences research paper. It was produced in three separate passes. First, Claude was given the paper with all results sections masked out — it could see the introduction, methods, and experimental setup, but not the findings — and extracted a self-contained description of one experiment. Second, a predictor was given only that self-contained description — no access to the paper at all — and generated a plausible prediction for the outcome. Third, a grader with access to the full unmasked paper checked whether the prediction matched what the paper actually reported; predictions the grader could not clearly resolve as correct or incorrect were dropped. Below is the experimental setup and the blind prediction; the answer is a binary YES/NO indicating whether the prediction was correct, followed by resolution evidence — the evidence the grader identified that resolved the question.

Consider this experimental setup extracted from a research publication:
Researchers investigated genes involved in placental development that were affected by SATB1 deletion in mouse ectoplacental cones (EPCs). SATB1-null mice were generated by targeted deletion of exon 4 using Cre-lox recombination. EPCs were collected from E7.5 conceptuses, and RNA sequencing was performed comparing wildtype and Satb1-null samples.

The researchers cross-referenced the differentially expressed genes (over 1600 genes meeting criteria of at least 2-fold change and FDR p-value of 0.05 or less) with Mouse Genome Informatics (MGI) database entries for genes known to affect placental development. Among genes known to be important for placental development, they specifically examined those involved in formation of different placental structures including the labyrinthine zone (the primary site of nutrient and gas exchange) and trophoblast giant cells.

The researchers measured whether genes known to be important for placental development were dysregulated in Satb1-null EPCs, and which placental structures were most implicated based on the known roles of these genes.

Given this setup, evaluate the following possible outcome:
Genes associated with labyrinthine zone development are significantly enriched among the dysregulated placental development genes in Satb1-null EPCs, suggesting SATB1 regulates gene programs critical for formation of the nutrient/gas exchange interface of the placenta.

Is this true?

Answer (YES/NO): YES